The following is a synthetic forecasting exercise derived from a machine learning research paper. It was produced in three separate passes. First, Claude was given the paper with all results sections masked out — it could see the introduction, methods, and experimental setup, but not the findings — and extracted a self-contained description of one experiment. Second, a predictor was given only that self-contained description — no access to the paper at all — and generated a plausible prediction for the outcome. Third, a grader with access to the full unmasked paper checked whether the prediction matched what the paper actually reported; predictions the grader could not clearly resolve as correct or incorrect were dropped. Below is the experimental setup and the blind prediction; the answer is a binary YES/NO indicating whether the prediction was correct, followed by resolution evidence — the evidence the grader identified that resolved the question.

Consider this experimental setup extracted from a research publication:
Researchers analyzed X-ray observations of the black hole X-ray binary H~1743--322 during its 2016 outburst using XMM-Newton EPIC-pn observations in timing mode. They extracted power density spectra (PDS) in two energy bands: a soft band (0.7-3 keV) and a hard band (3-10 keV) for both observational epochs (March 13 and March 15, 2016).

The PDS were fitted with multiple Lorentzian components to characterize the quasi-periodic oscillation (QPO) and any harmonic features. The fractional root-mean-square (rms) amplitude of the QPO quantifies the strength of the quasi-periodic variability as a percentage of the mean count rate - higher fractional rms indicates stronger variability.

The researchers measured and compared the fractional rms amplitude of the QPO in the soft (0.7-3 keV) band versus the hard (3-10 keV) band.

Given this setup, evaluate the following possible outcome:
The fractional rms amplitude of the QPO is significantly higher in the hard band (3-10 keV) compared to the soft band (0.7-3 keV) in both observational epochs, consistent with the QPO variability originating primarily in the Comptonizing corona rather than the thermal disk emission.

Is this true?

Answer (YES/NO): YES